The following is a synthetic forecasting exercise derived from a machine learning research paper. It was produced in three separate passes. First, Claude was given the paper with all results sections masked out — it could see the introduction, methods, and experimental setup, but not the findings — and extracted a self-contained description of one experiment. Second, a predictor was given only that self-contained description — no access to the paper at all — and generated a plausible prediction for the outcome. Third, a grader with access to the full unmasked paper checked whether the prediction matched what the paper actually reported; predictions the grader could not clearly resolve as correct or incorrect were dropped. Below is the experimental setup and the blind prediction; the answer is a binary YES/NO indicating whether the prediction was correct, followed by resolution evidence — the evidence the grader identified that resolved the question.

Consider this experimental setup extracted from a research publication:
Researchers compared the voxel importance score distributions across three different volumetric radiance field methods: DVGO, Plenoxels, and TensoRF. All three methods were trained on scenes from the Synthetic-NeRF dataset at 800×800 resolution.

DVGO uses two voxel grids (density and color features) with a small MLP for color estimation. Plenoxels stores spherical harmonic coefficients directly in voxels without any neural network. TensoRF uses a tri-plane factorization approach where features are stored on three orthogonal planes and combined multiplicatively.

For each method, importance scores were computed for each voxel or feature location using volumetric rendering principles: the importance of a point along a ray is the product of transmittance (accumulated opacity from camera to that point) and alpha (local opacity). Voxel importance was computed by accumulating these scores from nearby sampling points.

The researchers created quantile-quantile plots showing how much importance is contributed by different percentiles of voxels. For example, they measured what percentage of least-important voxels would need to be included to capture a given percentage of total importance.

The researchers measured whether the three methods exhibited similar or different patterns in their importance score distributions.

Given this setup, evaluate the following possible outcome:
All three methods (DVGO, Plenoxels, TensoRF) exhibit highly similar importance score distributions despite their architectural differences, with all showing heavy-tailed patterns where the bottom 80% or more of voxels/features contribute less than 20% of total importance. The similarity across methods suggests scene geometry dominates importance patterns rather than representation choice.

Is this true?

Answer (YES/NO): NO